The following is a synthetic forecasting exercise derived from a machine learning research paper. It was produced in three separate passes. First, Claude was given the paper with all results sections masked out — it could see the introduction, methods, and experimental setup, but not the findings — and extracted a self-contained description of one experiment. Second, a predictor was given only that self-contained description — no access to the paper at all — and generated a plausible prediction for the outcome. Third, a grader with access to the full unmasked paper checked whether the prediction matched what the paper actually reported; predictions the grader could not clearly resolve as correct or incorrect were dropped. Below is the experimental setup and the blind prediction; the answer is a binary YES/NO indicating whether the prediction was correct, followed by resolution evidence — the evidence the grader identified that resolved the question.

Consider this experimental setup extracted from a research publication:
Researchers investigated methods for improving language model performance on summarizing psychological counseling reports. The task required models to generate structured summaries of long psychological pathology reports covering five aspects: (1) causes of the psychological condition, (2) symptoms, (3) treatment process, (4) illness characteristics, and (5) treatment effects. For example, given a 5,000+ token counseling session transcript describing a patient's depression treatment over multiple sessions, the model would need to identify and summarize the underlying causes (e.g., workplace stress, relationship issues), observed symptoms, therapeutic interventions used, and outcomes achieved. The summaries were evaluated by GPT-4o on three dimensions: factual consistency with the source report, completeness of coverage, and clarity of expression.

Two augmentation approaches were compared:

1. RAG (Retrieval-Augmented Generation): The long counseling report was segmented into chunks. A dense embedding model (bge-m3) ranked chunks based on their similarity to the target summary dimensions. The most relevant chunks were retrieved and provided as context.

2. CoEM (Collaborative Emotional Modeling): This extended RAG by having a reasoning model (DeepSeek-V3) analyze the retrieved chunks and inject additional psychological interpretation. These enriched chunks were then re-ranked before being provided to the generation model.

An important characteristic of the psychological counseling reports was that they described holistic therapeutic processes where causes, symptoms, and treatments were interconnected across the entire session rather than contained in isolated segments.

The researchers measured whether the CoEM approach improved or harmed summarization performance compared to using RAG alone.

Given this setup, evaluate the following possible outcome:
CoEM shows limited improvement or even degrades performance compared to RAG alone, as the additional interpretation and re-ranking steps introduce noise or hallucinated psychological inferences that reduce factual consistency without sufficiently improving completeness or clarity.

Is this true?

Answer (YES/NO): YES